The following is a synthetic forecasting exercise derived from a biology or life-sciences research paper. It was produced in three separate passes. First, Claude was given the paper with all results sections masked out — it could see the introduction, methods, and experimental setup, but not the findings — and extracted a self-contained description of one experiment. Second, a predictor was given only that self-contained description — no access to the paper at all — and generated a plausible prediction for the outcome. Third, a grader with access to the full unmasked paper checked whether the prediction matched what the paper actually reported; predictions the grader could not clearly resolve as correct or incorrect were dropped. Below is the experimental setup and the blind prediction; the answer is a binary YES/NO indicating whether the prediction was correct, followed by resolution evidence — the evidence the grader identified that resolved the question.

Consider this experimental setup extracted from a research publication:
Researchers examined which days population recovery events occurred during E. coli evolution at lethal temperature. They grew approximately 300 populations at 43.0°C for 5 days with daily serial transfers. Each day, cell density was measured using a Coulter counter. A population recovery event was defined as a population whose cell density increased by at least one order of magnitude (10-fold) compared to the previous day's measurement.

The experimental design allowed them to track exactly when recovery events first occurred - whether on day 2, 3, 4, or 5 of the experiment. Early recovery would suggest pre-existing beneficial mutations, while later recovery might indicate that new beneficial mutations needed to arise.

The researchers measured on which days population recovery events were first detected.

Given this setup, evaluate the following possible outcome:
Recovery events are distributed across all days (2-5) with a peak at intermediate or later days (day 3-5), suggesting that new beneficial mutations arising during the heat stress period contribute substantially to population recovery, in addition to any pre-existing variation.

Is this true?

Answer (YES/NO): NO